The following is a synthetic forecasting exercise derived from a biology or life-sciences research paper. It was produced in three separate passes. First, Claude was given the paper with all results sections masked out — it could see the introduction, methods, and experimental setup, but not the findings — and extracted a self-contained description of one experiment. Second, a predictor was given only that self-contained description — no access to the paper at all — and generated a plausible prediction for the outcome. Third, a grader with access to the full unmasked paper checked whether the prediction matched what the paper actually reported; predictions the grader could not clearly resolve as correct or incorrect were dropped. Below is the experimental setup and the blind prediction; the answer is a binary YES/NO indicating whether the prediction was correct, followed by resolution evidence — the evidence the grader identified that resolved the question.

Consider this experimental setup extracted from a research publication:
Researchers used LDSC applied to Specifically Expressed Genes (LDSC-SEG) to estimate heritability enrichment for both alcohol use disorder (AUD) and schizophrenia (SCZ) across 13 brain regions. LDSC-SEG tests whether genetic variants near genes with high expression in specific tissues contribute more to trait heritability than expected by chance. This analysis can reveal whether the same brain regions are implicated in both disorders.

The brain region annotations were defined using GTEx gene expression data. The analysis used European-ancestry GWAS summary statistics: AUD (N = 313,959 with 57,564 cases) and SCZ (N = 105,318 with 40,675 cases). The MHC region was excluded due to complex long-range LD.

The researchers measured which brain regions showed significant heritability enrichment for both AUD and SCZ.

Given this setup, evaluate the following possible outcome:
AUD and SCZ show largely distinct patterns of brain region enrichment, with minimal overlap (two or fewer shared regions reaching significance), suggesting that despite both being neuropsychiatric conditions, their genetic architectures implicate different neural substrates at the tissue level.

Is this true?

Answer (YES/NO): NO